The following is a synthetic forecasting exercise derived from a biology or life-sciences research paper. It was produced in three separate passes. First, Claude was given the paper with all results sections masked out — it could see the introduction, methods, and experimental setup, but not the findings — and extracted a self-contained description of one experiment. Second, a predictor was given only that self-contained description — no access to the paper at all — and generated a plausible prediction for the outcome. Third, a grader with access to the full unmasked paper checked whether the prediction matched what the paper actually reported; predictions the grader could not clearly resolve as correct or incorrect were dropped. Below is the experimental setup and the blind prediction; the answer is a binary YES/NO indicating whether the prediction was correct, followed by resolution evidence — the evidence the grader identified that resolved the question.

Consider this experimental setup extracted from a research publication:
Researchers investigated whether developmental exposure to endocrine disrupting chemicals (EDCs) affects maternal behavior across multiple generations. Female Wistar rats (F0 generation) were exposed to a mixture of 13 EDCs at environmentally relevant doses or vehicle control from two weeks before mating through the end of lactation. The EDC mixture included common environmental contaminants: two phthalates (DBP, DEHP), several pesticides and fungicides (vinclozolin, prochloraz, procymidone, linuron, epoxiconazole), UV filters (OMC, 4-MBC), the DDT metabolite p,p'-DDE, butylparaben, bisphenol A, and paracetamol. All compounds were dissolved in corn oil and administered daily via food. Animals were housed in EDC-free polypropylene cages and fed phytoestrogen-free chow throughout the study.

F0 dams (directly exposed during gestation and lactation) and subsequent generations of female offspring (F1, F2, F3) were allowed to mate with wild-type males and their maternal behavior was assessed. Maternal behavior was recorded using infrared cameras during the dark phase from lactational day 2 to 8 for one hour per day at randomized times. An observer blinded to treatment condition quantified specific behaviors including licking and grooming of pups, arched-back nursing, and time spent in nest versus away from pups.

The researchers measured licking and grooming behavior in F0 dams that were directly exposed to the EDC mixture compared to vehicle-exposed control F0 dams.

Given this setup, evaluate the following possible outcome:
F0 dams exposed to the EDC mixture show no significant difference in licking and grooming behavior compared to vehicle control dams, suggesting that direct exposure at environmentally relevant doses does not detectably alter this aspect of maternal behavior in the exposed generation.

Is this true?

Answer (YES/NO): YES